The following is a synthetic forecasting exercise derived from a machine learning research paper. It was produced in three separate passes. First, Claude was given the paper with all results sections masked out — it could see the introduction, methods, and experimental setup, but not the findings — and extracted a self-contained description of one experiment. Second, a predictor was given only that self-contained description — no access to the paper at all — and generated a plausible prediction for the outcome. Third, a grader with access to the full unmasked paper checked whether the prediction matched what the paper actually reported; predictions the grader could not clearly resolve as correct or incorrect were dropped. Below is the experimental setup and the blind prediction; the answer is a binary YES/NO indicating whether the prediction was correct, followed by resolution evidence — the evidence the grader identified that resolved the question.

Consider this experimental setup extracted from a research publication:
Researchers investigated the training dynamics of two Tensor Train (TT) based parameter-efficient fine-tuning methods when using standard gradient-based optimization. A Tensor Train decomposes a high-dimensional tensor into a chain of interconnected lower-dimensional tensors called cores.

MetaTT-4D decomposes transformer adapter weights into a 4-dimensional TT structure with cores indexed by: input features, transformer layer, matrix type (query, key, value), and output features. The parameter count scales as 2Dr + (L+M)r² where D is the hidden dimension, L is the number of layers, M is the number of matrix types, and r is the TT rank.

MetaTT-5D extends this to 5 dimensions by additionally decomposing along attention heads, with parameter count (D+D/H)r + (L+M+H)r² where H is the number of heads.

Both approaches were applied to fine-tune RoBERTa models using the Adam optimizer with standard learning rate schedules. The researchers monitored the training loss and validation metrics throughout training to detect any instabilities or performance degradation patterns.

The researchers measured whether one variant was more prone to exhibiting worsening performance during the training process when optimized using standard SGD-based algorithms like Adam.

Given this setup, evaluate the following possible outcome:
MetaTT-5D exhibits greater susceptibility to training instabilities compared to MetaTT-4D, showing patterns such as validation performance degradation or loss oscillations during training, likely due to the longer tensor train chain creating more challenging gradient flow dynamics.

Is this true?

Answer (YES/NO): YES